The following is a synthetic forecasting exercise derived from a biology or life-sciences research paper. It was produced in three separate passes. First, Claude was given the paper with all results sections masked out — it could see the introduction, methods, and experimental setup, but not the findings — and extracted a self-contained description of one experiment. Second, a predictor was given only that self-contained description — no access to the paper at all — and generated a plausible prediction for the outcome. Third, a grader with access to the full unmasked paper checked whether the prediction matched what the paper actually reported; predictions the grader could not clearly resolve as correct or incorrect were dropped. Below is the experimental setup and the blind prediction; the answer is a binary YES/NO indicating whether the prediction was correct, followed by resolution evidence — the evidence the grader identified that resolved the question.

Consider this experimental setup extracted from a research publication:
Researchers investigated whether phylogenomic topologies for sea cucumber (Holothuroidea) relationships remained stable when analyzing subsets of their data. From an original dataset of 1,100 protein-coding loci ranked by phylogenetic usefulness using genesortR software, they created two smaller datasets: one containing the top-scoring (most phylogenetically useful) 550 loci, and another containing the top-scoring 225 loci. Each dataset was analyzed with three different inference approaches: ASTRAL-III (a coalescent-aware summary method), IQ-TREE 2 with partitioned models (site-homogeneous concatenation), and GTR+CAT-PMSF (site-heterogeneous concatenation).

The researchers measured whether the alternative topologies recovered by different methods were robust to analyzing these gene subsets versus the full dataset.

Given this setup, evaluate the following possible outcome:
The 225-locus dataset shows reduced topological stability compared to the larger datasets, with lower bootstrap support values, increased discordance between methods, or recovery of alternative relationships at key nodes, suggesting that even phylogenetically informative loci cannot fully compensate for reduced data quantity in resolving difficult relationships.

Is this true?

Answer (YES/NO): NO